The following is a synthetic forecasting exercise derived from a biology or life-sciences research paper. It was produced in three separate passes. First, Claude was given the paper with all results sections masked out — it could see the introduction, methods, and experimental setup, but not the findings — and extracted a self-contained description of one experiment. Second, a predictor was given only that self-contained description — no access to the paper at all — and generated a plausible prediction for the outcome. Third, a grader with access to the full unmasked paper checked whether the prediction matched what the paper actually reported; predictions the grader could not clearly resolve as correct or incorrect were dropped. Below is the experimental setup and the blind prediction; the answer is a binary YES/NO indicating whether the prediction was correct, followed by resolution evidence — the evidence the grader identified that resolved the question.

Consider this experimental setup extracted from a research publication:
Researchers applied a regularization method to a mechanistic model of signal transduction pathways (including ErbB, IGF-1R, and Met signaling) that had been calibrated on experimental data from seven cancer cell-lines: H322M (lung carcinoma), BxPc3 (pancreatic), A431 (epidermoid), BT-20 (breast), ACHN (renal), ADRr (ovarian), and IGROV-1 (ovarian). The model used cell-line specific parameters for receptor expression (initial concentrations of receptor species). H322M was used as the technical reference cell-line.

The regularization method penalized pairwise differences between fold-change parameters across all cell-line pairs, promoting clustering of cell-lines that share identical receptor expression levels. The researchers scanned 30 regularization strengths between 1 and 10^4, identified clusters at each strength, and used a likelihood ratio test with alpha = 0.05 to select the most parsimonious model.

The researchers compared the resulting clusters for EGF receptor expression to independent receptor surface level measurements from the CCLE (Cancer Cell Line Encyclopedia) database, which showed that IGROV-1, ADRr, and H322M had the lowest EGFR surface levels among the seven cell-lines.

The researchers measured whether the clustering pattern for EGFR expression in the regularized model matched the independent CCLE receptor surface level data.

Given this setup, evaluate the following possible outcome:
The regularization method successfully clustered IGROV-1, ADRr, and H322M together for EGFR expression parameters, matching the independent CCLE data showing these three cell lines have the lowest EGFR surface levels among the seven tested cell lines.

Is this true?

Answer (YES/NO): YES